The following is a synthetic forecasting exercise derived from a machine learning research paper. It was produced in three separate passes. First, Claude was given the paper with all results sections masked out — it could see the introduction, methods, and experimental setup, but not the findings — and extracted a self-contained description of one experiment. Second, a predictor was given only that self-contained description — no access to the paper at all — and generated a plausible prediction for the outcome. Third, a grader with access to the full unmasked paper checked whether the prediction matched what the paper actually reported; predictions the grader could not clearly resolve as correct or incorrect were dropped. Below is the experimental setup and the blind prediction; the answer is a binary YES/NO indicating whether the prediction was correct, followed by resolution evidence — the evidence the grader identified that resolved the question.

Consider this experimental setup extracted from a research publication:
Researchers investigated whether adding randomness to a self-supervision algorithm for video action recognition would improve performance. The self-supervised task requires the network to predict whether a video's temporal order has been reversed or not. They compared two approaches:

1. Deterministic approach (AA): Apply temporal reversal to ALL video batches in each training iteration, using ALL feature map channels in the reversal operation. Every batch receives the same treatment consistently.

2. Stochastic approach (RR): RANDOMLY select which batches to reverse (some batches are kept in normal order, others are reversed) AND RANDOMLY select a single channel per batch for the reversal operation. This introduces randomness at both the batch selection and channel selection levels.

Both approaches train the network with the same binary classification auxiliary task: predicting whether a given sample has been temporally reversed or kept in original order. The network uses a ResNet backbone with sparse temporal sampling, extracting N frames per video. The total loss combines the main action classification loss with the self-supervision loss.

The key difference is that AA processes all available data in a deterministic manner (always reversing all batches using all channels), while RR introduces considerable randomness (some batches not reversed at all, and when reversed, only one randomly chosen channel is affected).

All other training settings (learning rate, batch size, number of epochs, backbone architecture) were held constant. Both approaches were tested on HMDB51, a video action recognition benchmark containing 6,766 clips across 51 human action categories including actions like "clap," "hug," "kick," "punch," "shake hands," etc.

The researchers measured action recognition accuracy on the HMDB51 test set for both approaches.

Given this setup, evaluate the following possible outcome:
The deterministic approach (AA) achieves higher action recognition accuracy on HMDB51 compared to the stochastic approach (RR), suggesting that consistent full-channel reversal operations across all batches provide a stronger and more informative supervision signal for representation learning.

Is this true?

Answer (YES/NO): NO